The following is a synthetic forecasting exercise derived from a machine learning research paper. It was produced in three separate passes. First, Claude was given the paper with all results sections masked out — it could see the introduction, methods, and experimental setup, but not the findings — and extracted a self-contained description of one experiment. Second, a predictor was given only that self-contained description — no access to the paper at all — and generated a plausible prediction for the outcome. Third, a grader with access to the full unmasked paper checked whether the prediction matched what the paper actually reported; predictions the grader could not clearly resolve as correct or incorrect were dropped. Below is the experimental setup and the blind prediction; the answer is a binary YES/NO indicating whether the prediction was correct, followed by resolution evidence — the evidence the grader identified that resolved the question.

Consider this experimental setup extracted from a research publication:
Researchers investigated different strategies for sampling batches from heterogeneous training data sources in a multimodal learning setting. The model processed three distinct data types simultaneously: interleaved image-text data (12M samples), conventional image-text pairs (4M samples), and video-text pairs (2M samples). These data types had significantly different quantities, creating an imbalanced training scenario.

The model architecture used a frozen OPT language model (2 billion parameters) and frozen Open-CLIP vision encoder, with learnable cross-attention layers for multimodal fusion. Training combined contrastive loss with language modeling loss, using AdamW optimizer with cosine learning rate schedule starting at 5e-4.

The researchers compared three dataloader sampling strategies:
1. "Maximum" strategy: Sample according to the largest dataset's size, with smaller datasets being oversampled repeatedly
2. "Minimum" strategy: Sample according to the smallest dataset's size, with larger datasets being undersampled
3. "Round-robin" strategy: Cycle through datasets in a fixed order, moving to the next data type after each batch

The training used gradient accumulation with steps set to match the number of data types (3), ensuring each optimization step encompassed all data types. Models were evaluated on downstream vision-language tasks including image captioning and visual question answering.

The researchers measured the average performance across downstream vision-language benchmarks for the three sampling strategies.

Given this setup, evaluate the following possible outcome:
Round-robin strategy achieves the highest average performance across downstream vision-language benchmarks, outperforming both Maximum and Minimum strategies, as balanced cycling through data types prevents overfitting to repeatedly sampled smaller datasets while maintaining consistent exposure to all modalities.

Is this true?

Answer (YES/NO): NO